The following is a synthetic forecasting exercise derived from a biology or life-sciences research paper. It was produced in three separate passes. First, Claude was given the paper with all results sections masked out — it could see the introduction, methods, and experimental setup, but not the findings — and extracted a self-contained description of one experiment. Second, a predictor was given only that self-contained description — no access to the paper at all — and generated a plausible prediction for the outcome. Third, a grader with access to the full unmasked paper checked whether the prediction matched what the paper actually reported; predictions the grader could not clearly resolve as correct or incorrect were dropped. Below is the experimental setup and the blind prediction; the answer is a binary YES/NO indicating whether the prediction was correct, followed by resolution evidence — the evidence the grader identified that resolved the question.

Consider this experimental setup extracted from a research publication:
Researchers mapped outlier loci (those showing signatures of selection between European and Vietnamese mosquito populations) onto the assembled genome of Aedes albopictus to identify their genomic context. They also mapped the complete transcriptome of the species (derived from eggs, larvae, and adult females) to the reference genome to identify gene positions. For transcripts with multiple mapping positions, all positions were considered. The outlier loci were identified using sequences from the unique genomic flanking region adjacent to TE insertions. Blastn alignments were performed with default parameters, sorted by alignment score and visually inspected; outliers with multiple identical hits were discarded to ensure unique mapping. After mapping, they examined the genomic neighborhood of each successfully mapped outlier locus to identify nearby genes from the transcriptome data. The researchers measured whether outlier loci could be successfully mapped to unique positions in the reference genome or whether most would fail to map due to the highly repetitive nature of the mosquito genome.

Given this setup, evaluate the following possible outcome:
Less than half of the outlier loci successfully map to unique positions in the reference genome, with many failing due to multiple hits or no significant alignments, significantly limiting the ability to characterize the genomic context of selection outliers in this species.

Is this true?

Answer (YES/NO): YES